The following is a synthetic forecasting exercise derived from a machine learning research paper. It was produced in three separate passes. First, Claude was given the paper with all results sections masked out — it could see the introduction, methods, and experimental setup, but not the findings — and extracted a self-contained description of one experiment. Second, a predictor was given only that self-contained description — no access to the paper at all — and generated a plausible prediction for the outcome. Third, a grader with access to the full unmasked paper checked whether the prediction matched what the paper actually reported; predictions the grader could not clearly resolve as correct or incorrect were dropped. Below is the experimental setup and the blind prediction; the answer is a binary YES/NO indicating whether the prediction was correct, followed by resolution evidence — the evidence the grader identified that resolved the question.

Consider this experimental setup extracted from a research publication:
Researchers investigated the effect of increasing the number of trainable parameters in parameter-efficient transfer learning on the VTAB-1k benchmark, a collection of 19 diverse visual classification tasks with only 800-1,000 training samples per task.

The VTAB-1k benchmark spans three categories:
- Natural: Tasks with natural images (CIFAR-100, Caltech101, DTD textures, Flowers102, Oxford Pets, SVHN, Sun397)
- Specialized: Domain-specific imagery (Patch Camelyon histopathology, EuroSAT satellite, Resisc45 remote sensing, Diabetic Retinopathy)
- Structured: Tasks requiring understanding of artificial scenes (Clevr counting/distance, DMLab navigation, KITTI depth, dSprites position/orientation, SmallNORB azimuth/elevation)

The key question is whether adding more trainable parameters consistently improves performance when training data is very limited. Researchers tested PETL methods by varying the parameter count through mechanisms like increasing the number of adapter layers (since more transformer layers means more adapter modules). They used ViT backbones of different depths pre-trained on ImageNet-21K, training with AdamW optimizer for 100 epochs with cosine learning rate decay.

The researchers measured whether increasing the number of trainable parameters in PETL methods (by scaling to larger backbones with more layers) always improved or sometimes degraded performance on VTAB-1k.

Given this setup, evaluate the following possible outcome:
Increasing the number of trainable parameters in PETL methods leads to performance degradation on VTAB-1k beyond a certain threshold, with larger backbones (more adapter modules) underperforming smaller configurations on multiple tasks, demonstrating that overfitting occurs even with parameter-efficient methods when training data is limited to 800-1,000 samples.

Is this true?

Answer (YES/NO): YES